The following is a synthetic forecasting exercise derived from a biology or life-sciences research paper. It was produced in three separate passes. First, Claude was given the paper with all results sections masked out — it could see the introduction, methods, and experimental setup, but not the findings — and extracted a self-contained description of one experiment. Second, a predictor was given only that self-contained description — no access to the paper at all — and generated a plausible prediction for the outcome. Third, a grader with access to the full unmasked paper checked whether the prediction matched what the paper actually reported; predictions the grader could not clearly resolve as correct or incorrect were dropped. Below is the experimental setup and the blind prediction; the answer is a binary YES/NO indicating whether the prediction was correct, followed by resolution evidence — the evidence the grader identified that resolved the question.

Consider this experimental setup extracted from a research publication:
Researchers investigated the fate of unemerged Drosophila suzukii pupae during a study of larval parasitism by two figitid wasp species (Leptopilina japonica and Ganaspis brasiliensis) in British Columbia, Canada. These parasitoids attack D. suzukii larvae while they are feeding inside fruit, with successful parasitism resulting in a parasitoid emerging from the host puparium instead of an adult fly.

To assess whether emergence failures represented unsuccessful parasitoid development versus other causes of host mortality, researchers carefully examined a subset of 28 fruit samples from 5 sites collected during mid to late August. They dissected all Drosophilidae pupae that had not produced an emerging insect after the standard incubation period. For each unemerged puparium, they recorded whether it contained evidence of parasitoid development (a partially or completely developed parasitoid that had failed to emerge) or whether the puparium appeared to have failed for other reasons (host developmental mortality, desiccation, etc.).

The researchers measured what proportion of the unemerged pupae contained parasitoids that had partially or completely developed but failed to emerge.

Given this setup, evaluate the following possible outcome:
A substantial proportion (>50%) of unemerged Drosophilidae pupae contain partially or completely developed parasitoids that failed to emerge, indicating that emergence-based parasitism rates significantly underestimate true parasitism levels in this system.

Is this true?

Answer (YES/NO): NO